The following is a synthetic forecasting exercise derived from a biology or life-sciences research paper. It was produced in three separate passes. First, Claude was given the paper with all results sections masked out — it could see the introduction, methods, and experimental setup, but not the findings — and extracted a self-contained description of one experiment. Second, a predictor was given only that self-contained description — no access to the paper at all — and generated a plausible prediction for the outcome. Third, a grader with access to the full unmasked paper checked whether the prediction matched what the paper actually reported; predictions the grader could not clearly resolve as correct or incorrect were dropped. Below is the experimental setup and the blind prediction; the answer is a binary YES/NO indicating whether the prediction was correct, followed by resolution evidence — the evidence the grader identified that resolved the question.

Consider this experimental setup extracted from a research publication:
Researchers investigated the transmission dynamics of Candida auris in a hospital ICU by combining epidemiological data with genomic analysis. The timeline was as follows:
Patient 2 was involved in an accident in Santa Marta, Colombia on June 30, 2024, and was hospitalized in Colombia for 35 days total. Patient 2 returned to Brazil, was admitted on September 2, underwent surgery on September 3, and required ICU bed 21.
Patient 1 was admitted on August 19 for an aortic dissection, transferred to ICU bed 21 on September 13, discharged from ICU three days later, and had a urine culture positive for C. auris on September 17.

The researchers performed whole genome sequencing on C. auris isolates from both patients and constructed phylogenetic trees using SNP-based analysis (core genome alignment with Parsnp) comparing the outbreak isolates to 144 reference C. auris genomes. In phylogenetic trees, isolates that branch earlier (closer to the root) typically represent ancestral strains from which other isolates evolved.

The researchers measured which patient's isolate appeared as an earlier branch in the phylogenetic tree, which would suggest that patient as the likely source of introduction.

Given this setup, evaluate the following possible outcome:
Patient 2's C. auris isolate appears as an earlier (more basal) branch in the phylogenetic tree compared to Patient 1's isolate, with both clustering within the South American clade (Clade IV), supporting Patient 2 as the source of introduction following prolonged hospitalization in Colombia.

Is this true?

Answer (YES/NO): YES